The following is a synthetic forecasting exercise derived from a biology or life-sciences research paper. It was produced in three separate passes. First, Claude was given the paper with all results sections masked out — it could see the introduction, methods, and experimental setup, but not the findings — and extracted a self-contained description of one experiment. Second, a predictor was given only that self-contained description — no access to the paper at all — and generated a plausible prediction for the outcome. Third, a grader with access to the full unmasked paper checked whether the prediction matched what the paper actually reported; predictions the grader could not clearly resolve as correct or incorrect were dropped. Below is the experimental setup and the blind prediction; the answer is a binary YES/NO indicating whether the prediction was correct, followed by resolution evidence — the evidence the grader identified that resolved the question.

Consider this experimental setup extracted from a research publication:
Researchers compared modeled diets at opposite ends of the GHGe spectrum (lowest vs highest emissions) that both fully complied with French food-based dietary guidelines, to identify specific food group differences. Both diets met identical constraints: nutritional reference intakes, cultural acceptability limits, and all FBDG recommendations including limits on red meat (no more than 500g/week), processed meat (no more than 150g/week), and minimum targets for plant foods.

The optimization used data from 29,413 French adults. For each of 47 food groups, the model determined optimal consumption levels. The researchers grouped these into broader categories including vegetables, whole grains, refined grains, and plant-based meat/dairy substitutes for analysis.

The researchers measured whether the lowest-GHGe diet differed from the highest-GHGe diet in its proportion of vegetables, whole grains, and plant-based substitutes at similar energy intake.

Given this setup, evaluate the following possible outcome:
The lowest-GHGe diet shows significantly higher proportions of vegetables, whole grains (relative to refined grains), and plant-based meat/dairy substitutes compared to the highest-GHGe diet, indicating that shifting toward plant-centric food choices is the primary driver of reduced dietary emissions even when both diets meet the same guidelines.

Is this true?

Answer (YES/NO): NO